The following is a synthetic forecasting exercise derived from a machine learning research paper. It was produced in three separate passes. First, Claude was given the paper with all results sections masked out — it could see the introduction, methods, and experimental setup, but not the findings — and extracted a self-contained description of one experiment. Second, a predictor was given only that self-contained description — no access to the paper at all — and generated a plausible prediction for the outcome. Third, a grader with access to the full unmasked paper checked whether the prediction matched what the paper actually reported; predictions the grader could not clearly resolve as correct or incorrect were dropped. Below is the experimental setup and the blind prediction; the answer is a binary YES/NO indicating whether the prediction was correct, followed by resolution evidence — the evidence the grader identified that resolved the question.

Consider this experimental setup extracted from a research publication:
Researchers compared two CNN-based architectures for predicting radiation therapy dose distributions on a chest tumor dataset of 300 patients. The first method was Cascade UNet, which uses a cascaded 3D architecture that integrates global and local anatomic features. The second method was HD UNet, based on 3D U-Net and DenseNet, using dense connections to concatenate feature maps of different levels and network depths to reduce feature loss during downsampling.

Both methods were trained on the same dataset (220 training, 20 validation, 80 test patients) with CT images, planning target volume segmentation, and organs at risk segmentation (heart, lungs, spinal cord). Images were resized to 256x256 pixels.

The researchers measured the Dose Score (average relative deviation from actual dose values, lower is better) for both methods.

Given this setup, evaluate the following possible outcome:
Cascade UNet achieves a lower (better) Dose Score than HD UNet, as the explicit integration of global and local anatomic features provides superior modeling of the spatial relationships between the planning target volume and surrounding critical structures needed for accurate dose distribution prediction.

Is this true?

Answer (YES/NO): NO